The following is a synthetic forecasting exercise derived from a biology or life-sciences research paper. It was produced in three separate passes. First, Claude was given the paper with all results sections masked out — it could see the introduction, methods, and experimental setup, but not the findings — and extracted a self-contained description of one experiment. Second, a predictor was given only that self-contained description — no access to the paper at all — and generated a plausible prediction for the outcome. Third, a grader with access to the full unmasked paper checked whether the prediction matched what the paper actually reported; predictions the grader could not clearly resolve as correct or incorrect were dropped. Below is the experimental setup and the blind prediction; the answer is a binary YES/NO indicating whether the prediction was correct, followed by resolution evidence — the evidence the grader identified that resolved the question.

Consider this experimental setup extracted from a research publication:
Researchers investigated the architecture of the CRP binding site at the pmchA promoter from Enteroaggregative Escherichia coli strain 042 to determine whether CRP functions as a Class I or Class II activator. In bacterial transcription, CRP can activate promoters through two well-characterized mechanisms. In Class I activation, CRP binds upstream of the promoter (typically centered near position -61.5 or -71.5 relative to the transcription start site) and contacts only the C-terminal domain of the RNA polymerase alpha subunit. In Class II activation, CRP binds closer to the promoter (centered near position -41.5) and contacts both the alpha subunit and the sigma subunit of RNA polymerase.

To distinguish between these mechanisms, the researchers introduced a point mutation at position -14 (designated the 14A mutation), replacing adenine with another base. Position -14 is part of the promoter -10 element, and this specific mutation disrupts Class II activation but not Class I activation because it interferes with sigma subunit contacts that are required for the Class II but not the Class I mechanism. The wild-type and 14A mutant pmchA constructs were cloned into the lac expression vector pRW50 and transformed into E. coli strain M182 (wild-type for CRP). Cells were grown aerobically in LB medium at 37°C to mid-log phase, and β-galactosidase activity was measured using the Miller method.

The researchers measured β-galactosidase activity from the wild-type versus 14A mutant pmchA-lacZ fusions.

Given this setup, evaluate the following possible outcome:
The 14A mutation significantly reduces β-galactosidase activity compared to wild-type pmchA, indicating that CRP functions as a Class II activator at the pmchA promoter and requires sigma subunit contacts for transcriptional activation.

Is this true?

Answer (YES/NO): YES